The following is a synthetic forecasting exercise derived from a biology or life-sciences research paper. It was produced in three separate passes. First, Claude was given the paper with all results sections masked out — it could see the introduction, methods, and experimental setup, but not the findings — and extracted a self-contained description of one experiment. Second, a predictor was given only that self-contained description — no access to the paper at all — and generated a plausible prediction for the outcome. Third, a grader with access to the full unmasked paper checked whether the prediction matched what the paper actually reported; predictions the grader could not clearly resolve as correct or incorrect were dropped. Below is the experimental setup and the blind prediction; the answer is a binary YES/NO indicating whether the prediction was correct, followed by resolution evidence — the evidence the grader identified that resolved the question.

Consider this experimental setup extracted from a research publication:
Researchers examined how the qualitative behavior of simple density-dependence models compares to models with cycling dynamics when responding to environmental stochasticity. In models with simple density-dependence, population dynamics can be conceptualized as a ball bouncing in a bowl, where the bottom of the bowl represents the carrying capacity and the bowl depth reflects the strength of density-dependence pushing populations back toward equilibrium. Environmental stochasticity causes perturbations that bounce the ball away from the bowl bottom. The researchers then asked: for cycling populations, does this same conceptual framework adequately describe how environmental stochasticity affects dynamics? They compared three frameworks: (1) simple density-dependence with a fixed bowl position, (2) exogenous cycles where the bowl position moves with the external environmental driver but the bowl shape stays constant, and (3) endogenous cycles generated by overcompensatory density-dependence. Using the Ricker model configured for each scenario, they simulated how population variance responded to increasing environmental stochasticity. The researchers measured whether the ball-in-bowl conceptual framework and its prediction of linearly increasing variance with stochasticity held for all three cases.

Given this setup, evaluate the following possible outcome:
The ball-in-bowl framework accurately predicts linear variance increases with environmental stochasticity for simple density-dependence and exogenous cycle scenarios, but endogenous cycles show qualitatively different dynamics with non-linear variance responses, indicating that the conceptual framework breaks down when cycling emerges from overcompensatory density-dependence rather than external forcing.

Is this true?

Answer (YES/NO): YES